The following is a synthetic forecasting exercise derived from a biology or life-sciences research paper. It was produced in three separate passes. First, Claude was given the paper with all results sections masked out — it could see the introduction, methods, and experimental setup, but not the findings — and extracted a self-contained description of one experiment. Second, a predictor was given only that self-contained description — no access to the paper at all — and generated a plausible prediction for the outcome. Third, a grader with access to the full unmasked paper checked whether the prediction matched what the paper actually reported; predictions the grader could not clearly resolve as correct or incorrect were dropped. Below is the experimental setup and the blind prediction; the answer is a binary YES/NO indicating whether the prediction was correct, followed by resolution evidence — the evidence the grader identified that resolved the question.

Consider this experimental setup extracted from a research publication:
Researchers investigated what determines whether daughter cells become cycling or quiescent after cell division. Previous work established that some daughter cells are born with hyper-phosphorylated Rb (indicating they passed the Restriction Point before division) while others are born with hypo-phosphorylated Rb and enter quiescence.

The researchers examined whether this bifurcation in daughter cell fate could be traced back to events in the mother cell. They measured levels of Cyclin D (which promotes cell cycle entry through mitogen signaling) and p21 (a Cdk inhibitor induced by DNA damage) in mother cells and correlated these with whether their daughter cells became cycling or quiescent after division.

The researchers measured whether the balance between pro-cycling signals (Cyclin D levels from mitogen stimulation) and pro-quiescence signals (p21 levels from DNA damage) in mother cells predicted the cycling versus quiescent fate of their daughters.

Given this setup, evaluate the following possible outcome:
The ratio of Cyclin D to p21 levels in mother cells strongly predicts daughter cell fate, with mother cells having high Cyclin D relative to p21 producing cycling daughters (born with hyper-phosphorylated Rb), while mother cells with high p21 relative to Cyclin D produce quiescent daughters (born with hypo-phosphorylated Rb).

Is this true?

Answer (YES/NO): YES